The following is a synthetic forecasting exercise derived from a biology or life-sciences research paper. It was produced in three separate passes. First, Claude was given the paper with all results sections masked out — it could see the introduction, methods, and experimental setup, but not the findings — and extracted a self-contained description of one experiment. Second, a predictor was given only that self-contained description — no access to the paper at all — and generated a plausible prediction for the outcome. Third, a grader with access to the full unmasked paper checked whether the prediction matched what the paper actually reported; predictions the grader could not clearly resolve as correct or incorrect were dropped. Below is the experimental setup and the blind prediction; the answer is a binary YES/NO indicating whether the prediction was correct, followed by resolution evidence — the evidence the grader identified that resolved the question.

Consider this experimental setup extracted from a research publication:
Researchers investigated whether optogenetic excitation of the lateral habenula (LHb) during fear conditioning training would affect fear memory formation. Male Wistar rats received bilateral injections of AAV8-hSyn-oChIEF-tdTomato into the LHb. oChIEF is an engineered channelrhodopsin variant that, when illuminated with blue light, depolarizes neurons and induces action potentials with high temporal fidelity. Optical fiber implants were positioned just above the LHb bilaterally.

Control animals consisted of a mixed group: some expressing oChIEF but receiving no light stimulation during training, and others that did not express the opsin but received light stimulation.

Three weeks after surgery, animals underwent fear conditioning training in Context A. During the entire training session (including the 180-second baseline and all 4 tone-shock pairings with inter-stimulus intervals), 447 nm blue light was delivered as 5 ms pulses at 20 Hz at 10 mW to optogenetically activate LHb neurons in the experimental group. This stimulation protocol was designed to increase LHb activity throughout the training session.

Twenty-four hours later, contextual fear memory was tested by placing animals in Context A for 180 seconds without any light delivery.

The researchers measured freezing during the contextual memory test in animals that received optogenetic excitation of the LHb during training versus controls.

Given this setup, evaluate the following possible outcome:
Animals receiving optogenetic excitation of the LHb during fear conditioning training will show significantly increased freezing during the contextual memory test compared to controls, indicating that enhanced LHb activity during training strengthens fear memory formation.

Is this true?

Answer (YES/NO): NO